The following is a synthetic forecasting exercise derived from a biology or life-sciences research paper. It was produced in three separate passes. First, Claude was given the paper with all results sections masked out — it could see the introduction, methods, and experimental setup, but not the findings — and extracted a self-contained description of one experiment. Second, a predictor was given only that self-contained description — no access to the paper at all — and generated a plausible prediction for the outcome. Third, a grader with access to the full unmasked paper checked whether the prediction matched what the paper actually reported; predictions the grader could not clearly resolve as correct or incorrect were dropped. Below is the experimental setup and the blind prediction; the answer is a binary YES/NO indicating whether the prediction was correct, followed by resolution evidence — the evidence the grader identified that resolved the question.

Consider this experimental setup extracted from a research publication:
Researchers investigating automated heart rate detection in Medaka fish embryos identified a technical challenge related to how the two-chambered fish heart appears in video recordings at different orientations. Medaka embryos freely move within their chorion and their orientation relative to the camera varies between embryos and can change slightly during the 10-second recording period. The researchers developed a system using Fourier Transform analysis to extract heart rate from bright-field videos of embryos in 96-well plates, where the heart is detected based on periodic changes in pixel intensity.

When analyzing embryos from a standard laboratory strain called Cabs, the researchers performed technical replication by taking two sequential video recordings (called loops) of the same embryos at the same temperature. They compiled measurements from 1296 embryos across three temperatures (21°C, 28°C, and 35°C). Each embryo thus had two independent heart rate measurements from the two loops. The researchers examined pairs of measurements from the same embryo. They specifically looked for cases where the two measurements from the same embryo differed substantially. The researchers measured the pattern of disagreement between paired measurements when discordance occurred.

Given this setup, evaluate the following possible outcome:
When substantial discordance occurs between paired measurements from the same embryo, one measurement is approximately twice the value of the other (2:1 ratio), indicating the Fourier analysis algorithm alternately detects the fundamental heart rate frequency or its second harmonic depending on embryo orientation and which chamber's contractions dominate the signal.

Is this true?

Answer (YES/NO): YES